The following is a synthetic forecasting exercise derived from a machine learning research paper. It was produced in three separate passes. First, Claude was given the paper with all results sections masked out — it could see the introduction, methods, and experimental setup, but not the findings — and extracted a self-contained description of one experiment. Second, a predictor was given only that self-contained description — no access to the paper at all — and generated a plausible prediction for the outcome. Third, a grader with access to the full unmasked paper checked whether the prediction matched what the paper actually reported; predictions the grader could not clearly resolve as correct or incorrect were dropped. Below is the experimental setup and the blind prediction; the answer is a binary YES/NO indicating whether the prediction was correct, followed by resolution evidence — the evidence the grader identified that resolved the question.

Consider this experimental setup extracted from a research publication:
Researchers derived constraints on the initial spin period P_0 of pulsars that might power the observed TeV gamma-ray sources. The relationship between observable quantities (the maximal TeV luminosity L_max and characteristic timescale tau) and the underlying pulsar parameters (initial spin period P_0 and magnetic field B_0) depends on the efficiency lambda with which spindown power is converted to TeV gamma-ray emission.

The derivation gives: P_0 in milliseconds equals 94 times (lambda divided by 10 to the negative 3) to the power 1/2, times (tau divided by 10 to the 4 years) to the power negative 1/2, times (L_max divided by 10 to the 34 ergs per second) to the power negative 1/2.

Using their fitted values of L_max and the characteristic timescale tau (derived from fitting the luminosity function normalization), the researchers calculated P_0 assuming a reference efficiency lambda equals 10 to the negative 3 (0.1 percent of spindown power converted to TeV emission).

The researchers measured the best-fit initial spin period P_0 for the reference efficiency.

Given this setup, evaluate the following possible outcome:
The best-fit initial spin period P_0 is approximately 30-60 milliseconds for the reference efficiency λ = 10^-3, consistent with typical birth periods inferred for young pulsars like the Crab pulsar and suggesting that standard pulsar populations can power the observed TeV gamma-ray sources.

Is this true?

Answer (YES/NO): YES